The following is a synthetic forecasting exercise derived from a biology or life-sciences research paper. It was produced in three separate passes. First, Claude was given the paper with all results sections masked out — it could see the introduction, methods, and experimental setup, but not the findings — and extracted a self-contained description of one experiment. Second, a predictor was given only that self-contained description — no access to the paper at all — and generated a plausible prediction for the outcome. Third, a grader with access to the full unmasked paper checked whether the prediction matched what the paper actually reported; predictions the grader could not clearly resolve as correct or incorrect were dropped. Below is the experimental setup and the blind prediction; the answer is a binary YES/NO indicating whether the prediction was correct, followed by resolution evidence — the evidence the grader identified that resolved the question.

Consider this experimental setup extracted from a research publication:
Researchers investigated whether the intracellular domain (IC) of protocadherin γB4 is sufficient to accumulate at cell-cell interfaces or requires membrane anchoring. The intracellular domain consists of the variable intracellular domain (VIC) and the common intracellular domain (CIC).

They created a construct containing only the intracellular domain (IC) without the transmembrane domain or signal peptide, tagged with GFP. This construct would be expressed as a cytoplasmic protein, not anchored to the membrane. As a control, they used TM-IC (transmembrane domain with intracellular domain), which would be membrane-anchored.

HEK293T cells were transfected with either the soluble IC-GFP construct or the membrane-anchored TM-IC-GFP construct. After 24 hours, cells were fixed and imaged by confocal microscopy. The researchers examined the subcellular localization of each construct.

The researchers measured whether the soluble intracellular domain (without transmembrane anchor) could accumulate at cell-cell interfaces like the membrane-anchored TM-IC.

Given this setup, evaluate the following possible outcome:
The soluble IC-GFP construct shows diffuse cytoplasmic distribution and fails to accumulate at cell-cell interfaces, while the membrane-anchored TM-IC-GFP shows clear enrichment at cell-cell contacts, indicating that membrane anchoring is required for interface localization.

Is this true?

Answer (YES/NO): YES